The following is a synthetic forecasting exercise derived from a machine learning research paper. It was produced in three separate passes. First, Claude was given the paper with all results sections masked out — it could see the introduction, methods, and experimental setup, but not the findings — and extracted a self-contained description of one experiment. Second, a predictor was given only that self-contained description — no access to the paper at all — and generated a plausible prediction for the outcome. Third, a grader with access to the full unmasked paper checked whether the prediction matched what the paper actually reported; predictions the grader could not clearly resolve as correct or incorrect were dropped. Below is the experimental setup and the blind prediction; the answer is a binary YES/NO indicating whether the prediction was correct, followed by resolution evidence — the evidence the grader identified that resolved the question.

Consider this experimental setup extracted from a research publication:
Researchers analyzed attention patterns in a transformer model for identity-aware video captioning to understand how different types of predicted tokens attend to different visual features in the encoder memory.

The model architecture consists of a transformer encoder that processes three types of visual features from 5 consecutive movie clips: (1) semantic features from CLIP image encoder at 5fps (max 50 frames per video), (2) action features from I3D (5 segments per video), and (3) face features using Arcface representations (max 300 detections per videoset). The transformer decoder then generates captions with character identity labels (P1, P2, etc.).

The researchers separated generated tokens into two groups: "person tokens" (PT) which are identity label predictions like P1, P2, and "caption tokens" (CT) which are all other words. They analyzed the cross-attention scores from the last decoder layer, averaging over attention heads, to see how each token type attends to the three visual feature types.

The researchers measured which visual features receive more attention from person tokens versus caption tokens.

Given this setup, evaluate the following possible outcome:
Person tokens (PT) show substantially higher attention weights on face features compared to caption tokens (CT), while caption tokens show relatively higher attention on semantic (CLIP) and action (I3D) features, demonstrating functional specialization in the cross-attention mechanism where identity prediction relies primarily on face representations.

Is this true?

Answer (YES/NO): NO